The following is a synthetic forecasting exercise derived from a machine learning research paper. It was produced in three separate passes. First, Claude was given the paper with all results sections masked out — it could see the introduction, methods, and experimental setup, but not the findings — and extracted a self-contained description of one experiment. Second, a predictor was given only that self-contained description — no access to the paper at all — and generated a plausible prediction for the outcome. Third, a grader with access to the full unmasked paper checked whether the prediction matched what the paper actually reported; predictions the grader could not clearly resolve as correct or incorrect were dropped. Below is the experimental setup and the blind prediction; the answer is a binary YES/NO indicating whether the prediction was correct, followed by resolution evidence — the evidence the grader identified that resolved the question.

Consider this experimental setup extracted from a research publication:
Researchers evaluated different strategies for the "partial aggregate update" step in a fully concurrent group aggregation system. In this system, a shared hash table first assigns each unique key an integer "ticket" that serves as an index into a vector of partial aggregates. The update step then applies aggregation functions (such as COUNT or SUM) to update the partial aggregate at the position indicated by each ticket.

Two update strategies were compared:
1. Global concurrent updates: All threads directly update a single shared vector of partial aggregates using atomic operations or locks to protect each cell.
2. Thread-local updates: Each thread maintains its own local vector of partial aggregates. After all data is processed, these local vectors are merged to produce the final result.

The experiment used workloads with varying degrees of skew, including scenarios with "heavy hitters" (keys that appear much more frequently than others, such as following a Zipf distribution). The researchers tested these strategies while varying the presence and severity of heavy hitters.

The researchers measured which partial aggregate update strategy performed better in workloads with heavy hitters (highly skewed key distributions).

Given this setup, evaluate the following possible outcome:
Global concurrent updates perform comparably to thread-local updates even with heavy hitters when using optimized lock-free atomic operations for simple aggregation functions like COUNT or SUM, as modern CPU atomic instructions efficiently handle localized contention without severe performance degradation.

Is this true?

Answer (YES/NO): NO